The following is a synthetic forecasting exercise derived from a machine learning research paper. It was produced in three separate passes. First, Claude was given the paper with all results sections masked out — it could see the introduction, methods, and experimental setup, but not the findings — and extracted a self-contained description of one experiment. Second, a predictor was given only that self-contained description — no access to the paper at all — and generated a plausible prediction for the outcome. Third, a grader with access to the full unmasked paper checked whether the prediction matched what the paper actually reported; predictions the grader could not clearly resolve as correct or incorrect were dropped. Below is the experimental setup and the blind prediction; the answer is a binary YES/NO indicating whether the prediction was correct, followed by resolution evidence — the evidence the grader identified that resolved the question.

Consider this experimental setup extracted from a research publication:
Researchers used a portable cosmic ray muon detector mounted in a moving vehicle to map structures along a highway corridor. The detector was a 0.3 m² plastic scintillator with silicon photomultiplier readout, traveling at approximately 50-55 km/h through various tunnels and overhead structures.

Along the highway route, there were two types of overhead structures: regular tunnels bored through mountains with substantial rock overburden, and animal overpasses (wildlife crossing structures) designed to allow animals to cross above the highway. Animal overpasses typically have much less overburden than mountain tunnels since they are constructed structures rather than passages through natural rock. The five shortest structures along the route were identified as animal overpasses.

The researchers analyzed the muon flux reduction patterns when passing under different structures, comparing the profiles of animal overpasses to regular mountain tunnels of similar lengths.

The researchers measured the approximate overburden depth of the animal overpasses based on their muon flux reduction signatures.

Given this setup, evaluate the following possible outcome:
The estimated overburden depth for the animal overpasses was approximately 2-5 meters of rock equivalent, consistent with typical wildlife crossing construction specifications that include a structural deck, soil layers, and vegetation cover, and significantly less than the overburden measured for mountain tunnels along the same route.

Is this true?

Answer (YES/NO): YES